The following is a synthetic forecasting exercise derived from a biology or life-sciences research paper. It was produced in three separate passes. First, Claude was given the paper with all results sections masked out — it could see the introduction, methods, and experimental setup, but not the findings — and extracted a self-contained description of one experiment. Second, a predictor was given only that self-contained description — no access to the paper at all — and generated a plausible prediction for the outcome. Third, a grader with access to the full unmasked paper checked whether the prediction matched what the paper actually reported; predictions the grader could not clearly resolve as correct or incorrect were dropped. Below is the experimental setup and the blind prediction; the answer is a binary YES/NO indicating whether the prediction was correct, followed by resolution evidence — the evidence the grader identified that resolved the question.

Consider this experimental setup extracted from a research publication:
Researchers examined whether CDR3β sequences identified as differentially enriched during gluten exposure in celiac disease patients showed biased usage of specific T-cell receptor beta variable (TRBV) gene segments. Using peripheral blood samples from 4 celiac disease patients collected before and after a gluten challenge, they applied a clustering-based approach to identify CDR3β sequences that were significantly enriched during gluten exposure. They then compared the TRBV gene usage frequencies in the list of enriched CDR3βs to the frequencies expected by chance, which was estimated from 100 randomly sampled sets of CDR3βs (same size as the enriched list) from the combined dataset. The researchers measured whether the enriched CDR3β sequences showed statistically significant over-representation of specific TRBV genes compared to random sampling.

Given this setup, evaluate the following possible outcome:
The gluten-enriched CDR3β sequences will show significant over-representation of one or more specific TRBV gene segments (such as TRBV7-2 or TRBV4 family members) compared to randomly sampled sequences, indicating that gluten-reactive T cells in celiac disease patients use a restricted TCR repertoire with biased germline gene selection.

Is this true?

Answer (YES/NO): YES